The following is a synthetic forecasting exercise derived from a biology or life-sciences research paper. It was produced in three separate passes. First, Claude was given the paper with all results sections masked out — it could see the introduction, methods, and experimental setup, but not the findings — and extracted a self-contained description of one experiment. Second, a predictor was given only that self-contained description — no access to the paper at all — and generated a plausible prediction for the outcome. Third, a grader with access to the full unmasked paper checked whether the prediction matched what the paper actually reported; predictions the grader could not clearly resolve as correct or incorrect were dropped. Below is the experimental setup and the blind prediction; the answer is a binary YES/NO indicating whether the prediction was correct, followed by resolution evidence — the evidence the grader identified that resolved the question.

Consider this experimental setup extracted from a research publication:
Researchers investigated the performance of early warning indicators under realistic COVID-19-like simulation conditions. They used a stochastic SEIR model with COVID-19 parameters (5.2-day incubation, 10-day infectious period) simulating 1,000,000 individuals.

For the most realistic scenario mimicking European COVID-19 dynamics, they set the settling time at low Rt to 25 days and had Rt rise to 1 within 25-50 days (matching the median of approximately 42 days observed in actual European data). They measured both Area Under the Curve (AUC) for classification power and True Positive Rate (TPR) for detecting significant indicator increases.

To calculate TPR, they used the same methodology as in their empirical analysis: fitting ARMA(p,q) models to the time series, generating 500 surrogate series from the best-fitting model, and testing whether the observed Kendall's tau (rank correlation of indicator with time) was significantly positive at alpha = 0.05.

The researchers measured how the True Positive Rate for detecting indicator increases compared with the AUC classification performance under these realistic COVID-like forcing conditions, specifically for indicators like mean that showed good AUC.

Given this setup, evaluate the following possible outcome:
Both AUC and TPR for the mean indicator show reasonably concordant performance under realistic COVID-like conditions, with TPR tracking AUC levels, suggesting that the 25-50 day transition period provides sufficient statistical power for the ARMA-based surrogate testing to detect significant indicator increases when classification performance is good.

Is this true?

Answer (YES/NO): NO